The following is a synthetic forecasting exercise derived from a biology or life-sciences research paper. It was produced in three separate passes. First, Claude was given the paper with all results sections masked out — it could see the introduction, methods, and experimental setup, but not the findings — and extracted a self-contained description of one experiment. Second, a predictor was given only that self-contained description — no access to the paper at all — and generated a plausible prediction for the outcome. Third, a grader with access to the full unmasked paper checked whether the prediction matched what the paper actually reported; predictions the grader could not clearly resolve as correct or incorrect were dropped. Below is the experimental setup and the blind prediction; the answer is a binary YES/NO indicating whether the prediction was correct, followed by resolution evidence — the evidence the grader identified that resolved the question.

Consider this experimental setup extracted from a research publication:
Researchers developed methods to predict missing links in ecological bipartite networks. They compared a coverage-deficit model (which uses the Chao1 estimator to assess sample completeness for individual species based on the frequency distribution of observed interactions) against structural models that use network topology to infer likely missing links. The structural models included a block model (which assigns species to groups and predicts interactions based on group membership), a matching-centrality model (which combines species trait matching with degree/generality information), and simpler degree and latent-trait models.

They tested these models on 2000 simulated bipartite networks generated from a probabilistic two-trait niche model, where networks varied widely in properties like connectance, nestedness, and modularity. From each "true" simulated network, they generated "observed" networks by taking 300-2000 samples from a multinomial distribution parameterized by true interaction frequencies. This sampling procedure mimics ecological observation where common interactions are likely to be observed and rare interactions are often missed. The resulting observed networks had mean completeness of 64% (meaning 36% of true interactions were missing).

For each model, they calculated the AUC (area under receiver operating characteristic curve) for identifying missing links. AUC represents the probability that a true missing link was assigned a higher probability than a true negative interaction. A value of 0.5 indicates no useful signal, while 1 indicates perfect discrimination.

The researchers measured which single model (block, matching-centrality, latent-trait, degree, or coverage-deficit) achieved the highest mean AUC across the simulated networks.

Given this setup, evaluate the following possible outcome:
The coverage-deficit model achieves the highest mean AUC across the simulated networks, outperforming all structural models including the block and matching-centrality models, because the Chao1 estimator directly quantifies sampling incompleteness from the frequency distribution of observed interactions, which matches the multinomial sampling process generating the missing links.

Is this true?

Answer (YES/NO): NO